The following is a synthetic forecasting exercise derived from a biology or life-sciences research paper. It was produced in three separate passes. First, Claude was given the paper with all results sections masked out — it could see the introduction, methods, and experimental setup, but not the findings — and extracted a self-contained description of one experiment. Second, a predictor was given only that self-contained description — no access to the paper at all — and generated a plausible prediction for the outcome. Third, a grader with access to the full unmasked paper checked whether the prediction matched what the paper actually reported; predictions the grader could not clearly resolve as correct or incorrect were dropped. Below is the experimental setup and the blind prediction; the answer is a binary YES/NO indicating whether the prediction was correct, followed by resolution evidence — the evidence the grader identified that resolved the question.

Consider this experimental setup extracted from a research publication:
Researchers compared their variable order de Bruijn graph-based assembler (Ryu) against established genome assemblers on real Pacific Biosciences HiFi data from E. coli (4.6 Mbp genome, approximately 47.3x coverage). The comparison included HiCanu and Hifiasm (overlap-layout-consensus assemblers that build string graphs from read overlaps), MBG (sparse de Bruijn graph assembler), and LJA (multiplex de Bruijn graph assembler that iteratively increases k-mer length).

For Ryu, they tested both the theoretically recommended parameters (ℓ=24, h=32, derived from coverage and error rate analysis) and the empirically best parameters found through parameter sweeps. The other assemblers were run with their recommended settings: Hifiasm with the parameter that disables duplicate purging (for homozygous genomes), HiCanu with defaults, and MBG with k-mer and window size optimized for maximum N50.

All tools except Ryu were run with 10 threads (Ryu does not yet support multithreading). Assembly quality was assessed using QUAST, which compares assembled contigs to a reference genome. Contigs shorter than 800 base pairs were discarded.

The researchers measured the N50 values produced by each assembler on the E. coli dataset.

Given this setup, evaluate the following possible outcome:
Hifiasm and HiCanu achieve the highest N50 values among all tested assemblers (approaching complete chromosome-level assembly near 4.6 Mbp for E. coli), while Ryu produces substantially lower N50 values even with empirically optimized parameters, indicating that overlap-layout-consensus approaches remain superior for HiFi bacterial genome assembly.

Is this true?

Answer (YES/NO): NO